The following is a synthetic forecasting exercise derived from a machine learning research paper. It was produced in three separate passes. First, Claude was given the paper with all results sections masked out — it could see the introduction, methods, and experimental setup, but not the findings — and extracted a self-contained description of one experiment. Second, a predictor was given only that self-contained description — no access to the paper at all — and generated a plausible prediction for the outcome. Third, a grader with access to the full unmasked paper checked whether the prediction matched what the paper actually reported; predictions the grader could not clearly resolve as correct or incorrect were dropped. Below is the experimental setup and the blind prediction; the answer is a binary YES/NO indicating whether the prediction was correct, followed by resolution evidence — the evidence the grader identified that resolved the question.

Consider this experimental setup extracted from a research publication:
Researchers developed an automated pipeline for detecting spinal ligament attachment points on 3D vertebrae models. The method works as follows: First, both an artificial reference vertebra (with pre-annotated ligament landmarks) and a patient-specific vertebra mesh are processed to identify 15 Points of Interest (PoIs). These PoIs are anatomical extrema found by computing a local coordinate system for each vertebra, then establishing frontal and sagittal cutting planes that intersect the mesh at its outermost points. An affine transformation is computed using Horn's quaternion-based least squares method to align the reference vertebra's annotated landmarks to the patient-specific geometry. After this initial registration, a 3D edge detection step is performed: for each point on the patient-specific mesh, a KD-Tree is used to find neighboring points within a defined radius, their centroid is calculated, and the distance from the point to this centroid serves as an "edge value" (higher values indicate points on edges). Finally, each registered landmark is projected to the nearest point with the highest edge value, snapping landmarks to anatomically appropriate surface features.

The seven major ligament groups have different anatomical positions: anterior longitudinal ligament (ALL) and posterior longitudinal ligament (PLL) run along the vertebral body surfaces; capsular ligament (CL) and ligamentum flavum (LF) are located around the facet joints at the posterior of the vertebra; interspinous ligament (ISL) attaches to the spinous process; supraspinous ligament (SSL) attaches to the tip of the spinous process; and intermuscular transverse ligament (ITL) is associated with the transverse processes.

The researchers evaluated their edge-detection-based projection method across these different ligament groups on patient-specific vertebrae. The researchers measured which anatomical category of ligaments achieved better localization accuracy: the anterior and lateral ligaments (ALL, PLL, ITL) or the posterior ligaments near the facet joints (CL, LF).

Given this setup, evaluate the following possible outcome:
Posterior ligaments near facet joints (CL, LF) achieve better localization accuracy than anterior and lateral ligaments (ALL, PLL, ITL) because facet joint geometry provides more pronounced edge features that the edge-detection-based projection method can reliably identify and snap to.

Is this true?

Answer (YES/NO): NO